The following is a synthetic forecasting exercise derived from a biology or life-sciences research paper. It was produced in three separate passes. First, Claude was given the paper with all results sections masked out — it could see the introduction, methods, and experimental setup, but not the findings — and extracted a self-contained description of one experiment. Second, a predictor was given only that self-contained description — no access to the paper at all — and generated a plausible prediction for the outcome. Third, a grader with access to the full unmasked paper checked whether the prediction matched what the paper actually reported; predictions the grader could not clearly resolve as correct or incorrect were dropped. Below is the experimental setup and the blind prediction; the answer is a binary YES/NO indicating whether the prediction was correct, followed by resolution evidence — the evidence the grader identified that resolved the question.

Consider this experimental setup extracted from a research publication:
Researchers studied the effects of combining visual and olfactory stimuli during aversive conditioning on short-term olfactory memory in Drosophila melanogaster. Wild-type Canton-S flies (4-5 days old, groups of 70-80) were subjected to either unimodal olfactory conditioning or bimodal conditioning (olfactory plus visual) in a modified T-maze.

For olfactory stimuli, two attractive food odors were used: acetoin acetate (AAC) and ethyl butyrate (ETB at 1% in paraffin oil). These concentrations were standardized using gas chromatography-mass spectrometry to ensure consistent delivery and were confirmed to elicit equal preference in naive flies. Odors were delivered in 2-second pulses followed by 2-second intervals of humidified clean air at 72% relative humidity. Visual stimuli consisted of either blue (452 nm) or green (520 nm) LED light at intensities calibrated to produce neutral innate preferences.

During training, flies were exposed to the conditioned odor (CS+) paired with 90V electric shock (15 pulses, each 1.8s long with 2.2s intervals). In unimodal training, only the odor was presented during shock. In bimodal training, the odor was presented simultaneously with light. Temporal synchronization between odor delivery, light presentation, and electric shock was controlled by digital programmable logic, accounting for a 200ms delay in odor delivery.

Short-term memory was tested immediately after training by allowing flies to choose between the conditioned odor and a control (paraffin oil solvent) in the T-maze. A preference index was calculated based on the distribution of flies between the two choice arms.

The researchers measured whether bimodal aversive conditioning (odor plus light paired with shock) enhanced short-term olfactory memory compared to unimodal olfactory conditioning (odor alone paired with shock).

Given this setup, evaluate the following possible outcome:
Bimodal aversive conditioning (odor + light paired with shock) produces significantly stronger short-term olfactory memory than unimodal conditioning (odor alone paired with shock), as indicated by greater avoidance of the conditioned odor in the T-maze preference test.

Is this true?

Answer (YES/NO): NO